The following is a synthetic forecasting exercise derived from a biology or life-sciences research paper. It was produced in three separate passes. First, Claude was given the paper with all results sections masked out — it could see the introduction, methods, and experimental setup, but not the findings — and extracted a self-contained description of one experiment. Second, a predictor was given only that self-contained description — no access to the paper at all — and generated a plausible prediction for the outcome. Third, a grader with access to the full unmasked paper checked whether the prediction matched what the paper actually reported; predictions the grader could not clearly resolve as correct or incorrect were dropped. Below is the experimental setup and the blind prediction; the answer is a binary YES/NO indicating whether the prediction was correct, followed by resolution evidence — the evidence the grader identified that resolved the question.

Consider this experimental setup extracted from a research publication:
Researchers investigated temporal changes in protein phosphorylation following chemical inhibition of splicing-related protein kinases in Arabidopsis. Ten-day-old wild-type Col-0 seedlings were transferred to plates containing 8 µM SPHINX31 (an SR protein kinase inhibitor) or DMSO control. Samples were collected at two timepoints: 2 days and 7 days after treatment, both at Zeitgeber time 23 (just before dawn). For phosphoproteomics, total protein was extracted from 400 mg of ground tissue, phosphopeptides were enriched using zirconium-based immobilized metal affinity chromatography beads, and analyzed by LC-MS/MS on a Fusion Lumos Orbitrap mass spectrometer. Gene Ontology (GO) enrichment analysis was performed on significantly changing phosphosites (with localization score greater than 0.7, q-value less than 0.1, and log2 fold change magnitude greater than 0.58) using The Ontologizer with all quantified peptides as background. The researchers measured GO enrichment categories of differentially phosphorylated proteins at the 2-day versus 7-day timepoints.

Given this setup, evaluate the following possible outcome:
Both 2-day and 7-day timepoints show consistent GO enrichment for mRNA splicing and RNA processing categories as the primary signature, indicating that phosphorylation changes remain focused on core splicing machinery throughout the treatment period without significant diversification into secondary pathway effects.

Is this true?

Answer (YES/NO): NO